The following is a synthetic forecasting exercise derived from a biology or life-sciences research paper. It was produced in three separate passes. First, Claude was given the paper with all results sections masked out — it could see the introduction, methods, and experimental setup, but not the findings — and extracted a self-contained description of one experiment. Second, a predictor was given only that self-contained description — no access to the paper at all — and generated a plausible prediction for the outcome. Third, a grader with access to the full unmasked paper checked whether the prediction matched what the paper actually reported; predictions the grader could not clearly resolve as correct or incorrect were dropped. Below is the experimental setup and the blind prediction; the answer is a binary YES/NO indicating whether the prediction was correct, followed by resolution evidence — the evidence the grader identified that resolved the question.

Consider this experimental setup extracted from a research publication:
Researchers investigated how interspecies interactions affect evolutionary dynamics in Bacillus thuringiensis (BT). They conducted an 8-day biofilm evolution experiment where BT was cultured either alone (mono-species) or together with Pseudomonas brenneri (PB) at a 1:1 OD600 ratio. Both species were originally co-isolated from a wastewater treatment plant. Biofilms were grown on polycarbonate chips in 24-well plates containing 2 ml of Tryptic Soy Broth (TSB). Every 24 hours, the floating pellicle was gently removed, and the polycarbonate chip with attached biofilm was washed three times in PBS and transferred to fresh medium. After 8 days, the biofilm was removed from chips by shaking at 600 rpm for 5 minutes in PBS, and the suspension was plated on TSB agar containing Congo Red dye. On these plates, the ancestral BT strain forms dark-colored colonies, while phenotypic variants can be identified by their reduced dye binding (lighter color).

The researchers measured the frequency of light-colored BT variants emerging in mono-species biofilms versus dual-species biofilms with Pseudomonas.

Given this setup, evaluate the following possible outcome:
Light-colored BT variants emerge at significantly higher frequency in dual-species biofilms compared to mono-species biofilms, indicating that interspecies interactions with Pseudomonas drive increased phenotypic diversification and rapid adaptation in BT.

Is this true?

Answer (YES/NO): YES